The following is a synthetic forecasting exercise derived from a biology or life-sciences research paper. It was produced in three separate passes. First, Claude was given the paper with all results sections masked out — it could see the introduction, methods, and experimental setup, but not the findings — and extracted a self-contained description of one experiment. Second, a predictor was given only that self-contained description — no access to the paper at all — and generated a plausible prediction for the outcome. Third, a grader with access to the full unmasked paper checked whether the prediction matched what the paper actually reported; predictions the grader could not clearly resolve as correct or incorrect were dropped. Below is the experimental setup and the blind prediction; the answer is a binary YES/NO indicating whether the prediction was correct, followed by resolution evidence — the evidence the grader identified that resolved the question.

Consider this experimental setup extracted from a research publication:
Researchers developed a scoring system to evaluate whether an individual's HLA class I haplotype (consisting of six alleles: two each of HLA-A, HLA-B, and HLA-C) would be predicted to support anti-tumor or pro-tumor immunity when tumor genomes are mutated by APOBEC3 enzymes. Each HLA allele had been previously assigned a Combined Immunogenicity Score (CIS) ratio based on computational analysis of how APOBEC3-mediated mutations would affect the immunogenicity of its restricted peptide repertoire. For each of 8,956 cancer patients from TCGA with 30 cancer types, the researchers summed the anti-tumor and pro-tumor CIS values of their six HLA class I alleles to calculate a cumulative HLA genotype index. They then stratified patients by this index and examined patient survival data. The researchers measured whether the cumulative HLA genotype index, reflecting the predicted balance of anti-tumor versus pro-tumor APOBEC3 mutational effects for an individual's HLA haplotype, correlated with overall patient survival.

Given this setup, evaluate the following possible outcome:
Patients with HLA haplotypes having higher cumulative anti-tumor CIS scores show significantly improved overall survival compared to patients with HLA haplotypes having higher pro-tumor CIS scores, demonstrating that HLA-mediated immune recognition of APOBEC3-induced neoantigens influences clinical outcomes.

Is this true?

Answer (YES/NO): YES